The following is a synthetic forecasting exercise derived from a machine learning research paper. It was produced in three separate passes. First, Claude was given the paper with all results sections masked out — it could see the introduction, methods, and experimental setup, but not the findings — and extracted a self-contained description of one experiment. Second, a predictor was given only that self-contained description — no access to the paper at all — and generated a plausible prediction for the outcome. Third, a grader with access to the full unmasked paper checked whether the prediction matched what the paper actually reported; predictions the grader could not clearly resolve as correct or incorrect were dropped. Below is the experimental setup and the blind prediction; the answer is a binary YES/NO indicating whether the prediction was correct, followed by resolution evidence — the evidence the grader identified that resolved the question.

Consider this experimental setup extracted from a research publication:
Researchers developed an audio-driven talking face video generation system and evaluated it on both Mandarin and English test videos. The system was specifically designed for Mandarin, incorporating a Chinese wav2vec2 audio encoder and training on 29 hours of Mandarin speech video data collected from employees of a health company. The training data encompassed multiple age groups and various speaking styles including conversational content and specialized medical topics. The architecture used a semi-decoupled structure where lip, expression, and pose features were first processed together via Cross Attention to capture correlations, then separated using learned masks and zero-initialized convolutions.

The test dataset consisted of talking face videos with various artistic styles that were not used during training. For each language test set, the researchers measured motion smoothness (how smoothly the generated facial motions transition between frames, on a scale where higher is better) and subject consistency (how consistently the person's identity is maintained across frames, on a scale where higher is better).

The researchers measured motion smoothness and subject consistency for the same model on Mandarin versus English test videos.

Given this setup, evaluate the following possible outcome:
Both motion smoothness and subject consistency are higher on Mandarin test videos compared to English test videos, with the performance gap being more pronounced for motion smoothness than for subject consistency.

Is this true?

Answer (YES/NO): NO